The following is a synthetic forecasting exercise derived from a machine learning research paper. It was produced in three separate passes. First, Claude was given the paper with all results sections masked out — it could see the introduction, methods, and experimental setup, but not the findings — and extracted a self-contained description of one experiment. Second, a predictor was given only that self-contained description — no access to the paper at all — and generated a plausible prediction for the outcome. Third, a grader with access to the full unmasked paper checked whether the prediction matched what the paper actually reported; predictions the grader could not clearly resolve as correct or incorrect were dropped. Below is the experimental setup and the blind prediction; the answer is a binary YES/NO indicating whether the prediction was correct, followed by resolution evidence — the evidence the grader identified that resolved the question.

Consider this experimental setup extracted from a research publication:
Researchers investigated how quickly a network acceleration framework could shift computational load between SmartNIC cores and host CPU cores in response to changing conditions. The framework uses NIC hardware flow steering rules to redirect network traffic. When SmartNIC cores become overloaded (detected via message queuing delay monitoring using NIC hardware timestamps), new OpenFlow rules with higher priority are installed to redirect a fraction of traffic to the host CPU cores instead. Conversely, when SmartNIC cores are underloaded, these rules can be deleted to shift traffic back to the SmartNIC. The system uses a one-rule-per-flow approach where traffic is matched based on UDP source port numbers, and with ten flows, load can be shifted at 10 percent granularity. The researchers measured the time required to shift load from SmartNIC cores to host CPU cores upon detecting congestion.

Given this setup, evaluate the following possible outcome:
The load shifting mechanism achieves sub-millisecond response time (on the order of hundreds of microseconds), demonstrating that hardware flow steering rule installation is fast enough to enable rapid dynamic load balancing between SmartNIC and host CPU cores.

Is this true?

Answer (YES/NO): NO